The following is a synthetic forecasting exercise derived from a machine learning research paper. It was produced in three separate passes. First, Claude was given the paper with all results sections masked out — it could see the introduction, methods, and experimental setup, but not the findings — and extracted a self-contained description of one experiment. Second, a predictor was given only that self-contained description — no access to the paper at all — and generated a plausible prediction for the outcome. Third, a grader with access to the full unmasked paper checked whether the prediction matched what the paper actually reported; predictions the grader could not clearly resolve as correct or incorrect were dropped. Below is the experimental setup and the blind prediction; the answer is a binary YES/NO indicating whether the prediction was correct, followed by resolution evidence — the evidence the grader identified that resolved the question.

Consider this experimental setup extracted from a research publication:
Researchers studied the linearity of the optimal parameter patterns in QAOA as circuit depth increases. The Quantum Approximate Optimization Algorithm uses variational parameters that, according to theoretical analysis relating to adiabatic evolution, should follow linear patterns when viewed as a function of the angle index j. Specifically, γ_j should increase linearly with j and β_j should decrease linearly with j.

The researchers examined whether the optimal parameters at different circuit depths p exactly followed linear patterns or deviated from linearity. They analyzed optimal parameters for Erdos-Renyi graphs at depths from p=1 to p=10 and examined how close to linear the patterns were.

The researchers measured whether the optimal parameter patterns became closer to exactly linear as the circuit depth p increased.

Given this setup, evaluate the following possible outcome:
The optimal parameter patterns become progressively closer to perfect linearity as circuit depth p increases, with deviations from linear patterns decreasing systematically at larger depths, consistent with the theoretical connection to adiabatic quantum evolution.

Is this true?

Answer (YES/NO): YES